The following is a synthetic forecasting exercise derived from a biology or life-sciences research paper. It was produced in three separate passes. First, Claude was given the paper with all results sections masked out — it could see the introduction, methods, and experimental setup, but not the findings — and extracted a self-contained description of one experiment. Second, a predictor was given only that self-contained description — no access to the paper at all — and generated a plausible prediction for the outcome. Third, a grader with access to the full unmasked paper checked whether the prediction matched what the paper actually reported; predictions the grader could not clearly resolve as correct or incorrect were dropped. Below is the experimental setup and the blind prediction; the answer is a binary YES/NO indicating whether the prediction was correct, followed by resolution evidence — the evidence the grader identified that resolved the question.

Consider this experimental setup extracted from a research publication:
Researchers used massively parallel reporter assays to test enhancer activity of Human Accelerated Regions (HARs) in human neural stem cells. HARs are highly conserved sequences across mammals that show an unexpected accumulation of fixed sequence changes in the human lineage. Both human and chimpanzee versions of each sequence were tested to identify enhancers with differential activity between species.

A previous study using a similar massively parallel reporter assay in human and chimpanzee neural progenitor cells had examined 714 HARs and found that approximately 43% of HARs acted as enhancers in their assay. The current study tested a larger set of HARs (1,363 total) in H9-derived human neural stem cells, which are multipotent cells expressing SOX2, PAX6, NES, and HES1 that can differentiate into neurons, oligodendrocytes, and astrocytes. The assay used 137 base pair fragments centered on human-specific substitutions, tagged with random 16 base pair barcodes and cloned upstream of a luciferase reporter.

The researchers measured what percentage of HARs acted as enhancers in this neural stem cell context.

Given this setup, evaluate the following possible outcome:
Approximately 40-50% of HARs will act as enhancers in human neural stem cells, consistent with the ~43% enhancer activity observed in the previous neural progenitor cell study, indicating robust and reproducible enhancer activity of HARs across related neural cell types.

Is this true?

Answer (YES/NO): NO